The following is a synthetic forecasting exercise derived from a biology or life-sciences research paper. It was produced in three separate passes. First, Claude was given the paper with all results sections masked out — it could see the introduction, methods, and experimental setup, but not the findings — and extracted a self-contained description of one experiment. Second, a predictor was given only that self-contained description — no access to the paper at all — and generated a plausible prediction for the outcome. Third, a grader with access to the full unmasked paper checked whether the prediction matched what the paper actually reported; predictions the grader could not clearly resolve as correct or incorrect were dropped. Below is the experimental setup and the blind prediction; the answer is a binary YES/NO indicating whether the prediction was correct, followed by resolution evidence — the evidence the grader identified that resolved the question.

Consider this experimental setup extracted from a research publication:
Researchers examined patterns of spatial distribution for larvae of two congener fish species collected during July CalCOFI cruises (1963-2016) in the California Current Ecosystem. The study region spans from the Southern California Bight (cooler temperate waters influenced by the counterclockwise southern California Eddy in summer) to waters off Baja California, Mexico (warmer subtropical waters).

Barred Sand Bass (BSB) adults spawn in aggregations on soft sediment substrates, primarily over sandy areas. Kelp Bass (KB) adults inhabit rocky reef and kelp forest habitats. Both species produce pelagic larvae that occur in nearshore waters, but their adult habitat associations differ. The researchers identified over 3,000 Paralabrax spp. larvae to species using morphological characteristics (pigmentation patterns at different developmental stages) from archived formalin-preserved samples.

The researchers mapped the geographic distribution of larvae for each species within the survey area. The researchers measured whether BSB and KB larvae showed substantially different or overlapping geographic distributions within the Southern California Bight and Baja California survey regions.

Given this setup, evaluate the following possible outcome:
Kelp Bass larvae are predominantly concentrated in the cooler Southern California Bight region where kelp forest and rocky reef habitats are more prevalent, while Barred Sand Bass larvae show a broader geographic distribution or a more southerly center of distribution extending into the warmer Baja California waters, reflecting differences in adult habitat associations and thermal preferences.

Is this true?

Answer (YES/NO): YES